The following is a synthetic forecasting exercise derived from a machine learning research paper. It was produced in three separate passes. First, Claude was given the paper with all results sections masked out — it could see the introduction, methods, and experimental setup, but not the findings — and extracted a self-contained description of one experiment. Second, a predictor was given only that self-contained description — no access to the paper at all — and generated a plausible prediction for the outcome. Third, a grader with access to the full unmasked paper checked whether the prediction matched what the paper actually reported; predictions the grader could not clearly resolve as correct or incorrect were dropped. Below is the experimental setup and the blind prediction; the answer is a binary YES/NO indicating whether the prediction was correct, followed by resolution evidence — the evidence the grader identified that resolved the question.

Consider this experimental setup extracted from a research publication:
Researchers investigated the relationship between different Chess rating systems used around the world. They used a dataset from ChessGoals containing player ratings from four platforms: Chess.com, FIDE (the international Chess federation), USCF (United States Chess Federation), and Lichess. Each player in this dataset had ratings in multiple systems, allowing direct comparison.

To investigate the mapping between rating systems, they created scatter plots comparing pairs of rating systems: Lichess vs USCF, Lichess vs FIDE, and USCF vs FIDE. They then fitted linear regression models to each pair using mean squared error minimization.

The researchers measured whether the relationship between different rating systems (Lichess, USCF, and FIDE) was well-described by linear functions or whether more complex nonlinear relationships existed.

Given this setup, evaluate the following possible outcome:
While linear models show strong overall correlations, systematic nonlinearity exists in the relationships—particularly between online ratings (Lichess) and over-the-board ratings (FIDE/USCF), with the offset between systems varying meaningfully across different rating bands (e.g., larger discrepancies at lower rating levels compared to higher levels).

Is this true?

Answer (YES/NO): NO